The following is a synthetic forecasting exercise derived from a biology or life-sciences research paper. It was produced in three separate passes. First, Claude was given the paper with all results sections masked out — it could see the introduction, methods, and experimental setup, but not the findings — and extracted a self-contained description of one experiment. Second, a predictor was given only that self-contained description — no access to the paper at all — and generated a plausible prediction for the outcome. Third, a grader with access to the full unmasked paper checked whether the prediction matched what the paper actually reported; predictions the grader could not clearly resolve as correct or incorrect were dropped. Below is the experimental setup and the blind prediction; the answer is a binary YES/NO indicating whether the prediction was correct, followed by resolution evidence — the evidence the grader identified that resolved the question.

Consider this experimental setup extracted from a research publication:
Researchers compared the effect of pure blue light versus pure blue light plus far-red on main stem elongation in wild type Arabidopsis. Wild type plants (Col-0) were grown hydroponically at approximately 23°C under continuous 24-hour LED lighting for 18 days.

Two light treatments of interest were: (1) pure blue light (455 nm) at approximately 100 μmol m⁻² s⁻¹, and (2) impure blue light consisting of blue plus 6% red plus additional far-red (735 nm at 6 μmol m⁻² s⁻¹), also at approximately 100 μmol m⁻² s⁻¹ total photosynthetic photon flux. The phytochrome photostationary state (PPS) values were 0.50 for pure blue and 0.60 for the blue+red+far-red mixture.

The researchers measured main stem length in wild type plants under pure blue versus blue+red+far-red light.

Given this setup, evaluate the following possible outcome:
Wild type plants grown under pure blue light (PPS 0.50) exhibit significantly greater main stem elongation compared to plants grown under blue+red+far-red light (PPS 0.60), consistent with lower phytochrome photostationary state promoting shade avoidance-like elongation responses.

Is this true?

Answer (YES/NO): NO